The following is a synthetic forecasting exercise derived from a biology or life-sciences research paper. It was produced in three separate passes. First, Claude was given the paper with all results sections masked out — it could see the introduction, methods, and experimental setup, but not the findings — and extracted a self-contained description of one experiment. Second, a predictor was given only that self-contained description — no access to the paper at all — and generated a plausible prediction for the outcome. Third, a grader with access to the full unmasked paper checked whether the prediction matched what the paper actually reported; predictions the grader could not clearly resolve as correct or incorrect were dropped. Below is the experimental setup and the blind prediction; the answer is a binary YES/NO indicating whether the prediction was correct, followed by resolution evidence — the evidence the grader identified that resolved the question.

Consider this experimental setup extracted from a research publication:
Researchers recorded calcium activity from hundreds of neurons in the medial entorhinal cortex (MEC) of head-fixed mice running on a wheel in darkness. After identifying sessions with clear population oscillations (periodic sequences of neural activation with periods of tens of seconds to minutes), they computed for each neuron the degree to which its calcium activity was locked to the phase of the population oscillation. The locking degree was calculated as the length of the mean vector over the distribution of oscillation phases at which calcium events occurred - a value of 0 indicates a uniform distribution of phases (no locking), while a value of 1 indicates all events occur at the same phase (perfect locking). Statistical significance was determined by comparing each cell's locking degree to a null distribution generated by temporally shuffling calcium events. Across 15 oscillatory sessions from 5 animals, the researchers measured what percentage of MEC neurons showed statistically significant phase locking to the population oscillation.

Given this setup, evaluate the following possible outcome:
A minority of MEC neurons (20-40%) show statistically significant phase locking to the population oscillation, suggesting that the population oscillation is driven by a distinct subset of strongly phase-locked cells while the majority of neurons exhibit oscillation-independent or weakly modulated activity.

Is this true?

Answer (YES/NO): NO